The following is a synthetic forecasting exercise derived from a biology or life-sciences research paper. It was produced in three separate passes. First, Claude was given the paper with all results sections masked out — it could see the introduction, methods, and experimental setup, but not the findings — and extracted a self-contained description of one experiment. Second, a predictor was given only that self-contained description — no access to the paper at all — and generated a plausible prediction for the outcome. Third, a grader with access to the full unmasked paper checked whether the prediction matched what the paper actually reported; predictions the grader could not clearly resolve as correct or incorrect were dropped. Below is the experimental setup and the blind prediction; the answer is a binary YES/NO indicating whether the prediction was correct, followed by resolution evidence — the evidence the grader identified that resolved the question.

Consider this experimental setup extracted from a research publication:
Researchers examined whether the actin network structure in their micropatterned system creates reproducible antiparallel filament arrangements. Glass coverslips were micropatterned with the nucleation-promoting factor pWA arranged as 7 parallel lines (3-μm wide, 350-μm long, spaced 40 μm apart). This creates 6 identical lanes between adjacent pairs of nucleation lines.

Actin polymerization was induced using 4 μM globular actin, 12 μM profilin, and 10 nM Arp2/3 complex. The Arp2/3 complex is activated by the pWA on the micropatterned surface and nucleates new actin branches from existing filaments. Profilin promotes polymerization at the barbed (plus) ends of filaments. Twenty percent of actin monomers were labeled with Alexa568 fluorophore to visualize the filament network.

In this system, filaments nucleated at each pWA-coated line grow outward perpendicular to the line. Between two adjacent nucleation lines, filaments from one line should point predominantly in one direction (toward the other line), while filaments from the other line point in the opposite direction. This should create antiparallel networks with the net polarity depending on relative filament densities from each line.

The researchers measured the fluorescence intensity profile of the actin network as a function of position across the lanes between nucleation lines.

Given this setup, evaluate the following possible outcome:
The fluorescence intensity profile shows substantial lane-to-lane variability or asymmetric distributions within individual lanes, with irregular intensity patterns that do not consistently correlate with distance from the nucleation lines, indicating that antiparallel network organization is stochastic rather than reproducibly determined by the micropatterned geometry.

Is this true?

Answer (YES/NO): NO